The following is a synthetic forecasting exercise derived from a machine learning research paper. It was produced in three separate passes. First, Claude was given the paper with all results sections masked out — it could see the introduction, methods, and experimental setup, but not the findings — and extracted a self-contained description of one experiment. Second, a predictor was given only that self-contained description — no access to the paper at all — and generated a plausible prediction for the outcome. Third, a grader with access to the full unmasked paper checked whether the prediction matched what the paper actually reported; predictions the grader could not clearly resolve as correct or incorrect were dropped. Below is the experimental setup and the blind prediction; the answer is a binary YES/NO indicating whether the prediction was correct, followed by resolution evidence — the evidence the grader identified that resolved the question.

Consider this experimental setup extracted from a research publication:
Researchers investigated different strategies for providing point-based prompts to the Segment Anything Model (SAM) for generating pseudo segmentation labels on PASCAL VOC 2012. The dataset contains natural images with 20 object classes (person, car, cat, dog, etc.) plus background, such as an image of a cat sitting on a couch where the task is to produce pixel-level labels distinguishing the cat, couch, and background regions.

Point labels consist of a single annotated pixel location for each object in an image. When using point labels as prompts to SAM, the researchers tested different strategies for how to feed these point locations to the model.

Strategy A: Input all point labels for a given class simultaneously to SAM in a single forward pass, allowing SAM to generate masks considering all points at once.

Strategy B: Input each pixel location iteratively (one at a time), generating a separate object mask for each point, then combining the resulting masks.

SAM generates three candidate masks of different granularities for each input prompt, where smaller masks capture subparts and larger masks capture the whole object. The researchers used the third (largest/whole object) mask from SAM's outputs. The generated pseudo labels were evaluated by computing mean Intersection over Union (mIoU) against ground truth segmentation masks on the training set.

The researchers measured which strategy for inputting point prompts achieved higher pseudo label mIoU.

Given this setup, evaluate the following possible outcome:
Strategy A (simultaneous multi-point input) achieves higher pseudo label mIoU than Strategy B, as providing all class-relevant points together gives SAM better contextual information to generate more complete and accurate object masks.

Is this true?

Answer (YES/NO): NO